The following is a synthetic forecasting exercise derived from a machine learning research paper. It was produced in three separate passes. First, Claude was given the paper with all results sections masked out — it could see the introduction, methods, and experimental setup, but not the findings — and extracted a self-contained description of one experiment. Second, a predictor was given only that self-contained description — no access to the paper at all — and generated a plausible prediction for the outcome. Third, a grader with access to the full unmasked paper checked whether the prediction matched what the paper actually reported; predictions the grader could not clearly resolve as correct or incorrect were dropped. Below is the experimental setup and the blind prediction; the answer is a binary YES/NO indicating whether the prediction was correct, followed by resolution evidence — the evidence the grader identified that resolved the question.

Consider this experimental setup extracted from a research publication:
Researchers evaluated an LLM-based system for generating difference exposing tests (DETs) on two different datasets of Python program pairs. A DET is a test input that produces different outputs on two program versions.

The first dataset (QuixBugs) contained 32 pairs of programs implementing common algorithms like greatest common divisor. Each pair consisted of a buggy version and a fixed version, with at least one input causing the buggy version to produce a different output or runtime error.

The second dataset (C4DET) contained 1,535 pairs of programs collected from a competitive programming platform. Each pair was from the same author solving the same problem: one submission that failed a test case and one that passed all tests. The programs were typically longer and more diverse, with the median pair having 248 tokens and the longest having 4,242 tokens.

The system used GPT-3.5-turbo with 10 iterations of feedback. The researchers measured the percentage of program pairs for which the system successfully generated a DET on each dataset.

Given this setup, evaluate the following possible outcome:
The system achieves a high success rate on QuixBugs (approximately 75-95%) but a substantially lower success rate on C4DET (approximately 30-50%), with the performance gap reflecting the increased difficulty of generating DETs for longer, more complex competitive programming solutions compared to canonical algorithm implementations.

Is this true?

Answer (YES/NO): NO